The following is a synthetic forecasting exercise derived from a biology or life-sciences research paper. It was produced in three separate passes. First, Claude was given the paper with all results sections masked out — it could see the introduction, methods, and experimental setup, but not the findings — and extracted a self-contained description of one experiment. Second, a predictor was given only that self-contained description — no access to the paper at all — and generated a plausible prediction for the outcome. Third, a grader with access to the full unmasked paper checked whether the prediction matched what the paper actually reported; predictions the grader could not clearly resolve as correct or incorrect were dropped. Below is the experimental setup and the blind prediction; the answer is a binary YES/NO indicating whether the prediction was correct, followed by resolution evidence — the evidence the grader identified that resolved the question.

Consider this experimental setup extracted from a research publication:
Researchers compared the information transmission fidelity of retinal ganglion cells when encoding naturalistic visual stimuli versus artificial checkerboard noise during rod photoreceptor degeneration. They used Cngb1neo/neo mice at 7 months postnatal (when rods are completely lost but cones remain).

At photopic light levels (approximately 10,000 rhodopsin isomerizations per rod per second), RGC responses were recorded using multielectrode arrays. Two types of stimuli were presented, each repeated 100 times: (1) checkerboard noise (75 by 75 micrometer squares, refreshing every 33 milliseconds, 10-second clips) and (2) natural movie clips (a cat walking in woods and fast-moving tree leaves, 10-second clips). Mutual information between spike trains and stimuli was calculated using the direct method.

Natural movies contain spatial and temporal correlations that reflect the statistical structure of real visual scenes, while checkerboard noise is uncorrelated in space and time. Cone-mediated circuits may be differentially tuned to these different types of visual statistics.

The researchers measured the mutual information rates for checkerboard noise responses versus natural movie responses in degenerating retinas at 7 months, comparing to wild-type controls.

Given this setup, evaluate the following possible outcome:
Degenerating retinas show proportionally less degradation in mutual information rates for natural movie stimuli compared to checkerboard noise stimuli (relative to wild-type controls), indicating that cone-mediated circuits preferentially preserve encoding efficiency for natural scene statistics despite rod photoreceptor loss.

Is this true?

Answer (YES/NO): YES